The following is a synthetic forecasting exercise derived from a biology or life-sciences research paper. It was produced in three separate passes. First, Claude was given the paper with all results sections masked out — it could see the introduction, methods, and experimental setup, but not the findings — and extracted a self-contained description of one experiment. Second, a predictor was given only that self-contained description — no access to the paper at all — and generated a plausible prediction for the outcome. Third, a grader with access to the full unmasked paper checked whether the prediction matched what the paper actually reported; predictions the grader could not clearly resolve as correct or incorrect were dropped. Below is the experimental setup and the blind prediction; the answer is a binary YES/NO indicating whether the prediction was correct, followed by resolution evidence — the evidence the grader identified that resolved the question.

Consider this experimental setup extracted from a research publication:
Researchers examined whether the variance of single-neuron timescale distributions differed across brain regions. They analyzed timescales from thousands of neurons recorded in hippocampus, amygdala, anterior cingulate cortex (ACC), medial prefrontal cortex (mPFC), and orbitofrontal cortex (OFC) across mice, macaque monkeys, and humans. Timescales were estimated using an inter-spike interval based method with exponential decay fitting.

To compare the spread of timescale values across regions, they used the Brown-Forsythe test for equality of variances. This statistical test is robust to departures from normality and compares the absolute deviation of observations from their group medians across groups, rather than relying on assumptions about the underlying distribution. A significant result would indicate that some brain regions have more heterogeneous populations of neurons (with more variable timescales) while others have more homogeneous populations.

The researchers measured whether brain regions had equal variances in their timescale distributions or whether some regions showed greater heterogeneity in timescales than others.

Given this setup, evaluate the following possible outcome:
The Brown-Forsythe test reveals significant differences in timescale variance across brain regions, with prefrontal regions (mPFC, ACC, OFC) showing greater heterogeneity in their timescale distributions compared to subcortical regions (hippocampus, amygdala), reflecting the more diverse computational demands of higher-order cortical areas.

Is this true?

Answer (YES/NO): NO